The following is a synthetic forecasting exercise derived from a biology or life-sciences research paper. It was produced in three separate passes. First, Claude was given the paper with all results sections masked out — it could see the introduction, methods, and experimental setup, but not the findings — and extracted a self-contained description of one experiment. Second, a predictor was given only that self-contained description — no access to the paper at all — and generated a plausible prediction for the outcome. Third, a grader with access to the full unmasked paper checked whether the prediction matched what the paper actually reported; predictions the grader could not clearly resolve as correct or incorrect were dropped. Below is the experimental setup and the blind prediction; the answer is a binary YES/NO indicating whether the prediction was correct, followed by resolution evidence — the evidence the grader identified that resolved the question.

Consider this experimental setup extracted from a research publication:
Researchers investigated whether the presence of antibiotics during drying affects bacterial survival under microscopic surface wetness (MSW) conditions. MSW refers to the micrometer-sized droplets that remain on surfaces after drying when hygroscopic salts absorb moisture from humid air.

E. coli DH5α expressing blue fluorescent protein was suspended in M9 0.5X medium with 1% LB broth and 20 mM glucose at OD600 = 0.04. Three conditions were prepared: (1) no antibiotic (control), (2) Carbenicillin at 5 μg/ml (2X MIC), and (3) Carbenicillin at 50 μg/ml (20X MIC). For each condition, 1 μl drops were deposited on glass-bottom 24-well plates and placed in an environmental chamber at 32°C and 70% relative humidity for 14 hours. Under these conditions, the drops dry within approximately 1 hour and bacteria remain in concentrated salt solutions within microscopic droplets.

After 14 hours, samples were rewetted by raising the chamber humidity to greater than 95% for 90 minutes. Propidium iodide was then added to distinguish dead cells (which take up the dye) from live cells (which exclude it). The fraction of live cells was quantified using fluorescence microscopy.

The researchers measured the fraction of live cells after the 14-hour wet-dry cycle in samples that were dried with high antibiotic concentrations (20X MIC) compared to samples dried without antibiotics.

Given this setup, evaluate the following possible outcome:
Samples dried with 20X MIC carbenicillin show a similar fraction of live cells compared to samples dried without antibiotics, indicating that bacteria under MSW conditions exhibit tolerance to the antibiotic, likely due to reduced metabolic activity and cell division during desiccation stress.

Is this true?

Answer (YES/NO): NO